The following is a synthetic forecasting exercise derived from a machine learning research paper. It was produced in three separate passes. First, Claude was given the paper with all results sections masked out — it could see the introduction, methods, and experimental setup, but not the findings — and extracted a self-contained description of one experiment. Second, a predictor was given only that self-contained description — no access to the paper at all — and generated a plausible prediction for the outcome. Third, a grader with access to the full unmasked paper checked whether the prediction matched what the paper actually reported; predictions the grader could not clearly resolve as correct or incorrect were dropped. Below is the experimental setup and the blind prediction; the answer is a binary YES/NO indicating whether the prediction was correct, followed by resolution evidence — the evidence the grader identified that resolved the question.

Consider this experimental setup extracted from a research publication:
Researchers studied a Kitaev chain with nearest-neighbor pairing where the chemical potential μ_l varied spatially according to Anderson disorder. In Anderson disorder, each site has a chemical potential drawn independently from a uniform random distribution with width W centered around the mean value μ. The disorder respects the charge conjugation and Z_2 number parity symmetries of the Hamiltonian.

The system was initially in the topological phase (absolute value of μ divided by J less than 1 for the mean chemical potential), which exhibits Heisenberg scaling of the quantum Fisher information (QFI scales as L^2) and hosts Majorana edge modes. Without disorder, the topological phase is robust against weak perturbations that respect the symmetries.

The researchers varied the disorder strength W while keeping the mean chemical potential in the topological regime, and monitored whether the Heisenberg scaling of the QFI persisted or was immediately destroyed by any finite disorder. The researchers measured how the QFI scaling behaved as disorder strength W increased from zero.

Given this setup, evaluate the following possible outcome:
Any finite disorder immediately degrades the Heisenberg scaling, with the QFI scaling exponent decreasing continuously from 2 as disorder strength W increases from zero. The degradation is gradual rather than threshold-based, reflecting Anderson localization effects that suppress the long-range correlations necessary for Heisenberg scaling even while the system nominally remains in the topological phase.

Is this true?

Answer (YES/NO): NO